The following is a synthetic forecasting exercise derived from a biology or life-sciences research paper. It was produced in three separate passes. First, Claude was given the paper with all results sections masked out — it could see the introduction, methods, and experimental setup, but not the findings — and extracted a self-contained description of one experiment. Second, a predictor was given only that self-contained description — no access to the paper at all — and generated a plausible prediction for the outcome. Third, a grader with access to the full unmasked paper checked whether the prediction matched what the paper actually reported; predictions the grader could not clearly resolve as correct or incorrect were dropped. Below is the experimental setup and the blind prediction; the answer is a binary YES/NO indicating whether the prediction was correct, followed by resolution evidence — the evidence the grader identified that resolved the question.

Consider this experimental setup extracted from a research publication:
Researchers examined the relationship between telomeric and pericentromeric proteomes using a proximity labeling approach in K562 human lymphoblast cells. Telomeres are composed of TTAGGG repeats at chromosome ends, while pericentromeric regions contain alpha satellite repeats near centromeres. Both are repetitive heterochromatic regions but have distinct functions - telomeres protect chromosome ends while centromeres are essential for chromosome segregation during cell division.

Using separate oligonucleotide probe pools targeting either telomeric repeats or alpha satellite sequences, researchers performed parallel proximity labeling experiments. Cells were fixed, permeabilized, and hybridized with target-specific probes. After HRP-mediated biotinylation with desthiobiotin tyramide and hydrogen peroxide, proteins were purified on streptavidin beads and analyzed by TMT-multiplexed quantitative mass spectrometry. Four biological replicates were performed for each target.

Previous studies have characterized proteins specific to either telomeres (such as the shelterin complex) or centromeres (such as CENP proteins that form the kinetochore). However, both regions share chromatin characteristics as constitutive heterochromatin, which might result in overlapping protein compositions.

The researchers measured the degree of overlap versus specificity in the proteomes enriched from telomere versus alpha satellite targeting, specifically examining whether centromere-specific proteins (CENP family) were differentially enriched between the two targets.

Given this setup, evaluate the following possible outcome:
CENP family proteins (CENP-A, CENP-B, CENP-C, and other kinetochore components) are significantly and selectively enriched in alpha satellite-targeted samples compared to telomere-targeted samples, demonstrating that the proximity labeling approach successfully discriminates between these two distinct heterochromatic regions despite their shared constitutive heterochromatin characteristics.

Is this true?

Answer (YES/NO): YES